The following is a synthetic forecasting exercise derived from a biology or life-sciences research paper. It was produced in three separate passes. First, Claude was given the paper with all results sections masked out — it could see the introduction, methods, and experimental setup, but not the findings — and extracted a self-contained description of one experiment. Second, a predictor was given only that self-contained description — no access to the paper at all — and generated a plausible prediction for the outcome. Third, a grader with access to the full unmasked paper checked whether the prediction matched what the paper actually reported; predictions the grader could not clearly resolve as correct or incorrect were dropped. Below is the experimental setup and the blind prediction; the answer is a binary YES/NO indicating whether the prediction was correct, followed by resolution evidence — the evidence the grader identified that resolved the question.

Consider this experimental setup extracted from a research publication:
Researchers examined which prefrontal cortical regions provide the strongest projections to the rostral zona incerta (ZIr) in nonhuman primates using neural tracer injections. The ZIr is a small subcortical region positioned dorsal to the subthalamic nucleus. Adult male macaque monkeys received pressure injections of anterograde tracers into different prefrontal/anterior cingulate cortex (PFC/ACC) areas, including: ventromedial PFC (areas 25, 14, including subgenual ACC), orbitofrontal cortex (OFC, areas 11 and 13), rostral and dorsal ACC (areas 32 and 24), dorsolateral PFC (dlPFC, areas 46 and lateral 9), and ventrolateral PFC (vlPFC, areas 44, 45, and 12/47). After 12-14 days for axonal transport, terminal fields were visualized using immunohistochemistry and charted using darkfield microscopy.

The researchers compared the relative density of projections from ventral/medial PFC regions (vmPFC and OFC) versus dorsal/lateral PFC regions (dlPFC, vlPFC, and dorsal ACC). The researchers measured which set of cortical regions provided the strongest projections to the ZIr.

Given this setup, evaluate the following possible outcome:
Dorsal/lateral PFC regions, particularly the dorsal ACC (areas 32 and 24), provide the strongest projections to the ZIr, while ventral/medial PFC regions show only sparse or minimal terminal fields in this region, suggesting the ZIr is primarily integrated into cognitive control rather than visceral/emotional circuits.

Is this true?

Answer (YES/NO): YES